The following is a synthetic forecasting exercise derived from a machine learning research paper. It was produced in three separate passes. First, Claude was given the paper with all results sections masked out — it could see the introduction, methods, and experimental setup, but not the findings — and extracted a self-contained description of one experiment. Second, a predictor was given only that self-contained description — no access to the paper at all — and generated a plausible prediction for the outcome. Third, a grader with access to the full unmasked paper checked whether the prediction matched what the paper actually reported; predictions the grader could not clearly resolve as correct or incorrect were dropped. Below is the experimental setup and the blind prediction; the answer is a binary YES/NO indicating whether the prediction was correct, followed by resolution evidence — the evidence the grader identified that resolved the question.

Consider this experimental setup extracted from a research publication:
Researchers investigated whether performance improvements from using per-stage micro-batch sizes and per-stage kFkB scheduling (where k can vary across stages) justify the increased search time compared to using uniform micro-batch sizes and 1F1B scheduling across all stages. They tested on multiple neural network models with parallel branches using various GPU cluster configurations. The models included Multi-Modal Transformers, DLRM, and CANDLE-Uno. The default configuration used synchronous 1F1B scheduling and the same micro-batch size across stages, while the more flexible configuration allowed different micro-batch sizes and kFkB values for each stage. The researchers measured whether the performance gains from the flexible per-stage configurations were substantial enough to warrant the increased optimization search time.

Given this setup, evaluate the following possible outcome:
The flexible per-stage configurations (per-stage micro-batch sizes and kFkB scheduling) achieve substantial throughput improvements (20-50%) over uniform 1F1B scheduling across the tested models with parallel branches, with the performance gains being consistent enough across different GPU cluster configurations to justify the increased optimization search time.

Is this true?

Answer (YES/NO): NO